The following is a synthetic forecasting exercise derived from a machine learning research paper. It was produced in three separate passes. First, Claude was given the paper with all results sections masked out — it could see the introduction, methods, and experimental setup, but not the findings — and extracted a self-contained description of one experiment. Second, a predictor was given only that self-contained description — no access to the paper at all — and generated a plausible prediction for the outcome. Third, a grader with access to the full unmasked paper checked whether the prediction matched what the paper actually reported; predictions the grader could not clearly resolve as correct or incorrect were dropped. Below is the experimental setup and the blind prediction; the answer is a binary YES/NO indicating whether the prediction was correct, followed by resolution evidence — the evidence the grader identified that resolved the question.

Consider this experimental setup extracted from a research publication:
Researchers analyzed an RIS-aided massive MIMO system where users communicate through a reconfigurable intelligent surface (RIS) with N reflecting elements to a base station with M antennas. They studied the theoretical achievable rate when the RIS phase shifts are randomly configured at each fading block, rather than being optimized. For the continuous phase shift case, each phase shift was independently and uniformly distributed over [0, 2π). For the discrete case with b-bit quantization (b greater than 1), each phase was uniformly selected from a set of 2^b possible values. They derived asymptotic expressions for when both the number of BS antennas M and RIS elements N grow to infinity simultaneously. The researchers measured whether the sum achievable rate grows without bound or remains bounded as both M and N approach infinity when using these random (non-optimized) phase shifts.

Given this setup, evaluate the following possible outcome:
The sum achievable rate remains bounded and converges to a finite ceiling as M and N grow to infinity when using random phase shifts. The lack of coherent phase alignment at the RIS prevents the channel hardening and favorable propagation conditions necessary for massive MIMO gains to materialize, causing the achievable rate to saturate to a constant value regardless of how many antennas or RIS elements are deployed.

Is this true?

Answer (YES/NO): YES